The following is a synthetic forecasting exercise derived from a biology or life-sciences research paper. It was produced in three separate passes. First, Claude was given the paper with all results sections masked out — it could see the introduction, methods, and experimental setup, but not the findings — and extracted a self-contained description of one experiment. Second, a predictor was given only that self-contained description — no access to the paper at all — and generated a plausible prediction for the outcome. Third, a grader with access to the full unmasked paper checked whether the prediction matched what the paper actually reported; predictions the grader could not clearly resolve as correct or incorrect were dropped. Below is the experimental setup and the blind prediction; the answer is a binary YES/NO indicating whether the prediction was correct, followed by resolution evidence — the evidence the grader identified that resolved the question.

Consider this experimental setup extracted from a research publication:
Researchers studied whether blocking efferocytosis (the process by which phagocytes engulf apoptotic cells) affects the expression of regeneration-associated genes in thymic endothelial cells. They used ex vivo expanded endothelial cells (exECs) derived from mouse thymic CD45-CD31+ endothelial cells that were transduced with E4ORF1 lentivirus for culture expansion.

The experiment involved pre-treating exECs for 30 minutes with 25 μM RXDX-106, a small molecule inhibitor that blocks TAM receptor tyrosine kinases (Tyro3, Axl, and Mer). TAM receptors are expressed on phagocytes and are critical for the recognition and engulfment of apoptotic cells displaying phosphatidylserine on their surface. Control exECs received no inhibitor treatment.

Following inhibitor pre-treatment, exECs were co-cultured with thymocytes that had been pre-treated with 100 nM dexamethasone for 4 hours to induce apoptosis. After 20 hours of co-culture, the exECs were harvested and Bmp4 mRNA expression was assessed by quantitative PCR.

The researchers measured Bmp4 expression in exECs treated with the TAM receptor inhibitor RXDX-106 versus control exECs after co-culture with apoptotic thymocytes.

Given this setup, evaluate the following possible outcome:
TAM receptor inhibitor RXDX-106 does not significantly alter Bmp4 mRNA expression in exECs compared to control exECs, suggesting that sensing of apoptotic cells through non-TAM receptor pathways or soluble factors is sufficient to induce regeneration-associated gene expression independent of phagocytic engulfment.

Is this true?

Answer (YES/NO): NO